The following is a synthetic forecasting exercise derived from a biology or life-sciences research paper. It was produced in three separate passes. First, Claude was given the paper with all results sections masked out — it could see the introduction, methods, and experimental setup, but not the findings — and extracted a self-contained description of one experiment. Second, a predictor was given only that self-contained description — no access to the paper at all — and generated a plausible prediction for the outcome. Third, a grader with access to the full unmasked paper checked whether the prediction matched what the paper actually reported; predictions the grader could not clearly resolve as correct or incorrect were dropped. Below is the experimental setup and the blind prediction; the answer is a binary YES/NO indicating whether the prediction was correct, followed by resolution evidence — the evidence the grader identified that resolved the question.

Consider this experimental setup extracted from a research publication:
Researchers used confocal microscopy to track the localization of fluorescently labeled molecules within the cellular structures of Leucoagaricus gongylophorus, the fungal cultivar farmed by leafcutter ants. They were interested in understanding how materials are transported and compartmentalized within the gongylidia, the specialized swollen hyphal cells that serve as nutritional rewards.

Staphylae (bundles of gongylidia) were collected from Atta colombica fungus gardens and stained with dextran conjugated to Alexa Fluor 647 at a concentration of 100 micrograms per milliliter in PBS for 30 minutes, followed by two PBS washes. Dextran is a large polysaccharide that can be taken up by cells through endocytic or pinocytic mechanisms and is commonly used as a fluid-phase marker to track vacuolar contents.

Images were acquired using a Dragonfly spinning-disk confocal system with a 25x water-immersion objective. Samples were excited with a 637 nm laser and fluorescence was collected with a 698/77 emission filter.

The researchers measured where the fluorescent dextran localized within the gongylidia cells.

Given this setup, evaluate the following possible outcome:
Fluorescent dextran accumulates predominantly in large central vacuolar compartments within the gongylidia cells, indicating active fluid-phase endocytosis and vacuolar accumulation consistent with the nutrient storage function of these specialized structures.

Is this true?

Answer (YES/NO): NO